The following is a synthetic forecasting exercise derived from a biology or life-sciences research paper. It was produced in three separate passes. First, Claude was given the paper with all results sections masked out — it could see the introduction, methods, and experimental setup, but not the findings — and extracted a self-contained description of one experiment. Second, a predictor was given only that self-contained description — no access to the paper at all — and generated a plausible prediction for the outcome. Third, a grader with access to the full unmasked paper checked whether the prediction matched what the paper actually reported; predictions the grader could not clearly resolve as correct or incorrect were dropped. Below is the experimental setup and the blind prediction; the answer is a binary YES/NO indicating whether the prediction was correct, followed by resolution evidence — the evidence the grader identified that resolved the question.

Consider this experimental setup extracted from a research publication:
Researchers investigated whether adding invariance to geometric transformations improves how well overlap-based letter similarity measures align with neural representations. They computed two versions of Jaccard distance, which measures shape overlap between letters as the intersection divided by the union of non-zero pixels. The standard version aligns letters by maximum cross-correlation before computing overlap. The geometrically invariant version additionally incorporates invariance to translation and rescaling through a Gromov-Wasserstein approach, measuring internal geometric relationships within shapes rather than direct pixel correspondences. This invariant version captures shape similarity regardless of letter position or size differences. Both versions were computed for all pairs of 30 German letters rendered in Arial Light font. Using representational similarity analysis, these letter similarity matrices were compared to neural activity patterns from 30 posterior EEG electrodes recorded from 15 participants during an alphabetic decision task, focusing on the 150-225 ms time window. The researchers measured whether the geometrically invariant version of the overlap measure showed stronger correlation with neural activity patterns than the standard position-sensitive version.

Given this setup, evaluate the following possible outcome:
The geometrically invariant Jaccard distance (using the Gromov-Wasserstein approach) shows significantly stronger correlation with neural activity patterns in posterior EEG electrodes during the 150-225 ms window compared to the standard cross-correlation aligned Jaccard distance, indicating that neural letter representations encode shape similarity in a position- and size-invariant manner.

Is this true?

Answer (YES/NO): NO